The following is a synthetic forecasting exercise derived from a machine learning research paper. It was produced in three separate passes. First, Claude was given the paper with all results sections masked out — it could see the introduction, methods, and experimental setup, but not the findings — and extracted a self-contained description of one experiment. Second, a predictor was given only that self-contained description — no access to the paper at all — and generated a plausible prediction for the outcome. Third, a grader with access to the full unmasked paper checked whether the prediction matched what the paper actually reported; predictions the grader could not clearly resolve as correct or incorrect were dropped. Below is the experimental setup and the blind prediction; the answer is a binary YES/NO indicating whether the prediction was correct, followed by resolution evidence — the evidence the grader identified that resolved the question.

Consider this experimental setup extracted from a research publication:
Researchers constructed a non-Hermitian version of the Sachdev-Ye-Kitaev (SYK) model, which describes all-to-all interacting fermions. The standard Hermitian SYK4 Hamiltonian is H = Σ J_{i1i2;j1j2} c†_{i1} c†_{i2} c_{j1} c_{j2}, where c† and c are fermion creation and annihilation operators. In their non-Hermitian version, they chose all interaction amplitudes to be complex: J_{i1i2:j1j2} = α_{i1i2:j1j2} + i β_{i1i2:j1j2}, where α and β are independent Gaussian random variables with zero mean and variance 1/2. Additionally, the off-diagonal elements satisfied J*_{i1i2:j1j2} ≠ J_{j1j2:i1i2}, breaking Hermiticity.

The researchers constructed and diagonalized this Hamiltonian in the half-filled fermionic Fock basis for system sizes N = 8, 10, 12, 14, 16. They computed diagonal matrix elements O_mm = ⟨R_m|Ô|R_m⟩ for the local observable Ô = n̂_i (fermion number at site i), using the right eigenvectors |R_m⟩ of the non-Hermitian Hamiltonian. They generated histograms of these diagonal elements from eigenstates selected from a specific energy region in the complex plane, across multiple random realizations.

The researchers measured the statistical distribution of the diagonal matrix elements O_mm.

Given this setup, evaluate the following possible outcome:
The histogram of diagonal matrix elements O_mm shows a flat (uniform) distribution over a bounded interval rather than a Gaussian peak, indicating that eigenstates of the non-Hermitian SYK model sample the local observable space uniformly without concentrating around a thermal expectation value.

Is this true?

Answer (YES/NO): NO